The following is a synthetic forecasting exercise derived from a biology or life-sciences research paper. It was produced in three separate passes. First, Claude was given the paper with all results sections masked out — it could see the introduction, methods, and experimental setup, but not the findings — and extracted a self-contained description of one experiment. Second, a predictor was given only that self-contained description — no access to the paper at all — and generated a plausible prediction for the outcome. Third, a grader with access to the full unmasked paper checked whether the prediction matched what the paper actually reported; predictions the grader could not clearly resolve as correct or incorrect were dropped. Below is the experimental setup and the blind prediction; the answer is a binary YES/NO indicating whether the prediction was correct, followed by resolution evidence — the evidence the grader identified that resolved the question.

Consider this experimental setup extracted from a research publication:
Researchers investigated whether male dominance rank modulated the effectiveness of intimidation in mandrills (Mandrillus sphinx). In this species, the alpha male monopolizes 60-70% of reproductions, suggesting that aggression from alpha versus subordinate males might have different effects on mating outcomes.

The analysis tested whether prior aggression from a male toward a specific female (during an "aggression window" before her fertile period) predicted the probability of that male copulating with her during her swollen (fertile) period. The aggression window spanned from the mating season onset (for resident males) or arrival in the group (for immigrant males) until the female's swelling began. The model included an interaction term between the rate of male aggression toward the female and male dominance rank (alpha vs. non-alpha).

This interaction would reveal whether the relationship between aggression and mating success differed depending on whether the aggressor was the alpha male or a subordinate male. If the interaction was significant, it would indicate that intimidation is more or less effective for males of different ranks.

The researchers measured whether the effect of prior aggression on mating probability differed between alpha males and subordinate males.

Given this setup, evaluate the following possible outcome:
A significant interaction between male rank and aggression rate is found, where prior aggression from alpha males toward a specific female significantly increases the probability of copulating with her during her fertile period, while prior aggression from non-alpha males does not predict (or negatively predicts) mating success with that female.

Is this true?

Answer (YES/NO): NO